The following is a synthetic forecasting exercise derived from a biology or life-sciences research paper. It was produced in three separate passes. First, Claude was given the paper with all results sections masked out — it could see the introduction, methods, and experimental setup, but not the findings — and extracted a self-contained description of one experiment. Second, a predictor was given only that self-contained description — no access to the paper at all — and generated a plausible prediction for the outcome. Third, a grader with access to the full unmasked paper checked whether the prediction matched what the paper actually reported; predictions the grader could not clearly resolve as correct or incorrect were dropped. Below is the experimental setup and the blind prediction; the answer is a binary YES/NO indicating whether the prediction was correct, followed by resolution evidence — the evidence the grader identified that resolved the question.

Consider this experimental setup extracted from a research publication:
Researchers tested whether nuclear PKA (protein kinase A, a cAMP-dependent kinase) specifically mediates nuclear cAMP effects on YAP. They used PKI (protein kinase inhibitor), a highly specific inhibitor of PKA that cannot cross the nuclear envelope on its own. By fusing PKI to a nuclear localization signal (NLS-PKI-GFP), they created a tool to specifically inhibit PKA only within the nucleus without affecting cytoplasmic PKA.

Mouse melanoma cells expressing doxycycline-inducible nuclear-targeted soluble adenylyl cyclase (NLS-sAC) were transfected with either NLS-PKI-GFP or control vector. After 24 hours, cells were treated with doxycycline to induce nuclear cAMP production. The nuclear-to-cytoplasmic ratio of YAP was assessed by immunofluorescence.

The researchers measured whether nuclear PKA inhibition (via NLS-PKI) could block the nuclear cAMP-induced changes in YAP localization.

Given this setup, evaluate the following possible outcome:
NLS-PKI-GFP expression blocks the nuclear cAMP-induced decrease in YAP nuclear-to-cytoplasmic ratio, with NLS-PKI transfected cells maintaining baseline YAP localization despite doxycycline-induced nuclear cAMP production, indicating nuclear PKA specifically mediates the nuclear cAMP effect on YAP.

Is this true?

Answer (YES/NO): YES